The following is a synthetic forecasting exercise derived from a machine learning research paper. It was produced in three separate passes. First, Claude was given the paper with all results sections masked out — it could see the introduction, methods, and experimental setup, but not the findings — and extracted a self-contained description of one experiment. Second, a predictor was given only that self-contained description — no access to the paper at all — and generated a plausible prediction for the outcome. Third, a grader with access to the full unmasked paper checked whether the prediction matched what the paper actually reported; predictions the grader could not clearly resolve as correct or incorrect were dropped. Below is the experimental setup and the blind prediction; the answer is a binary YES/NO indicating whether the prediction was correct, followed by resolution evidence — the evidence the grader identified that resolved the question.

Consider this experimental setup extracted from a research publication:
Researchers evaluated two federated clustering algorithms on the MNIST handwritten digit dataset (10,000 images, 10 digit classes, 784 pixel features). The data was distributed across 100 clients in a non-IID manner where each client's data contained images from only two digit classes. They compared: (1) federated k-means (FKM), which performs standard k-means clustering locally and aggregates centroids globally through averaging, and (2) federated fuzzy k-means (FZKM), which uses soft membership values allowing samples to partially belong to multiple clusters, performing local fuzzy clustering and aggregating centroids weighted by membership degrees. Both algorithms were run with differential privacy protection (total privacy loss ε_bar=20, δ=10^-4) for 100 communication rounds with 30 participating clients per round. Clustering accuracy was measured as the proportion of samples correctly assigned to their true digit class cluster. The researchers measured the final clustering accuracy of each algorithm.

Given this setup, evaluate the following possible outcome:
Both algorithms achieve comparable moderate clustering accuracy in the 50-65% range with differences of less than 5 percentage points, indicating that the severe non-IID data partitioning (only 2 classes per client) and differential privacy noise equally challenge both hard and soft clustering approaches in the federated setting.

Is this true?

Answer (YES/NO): NO